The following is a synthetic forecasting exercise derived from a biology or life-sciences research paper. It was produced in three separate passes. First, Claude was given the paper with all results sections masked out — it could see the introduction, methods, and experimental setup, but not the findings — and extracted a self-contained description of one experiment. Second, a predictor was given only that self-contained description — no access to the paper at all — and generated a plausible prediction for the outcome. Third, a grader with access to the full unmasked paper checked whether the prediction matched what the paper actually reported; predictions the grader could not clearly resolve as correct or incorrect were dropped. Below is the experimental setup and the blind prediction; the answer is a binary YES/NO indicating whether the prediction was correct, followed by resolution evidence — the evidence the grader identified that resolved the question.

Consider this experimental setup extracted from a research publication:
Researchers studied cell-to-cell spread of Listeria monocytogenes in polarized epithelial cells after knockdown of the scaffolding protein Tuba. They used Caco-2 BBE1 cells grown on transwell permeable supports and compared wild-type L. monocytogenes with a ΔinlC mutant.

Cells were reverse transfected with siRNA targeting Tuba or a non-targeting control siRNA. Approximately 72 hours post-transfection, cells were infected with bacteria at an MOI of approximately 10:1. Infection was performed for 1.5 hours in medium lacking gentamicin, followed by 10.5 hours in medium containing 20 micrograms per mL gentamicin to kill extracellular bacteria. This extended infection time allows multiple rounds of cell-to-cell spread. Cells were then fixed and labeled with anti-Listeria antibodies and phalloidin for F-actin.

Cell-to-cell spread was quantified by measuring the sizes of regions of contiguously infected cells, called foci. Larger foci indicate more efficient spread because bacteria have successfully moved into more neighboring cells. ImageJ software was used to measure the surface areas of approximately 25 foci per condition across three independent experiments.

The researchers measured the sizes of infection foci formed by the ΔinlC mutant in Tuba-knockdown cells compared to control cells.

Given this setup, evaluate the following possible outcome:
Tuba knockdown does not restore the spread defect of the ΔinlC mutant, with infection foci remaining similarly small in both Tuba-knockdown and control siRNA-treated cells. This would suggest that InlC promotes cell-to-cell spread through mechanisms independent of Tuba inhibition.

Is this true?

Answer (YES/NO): NO